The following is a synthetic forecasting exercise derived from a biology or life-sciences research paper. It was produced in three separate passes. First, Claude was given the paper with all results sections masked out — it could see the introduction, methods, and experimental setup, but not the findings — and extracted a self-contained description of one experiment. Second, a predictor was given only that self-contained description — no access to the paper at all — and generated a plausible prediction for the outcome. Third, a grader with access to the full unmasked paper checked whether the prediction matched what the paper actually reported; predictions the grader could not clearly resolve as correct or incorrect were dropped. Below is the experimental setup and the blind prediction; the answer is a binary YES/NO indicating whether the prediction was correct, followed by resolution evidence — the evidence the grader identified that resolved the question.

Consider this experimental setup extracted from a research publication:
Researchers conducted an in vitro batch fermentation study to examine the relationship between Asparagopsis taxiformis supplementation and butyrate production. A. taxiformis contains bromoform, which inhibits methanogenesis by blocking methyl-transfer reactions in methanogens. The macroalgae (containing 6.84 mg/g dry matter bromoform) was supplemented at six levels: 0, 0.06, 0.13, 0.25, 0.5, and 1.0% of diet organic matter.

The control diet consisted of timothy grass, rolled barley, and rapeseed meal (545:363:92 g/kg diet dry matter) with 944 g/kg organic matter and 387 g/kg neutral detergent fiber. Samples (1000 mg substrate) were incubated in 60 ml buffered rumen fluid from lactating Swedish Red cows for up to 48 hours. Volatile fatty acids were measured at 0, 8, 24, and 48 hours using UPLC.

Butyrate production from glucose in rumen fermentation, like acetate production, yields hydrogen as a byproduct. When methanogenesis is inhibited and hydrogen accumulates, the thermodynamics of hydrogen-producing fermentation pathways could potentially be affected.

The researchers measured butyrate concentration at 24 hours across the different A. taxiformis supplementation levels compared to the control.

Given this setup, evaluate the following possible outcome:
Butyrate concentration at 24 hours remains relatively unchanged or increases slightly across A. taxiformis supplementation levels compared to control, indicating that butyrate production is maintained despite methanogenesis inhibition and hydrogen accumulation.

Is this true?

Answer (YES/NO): YES